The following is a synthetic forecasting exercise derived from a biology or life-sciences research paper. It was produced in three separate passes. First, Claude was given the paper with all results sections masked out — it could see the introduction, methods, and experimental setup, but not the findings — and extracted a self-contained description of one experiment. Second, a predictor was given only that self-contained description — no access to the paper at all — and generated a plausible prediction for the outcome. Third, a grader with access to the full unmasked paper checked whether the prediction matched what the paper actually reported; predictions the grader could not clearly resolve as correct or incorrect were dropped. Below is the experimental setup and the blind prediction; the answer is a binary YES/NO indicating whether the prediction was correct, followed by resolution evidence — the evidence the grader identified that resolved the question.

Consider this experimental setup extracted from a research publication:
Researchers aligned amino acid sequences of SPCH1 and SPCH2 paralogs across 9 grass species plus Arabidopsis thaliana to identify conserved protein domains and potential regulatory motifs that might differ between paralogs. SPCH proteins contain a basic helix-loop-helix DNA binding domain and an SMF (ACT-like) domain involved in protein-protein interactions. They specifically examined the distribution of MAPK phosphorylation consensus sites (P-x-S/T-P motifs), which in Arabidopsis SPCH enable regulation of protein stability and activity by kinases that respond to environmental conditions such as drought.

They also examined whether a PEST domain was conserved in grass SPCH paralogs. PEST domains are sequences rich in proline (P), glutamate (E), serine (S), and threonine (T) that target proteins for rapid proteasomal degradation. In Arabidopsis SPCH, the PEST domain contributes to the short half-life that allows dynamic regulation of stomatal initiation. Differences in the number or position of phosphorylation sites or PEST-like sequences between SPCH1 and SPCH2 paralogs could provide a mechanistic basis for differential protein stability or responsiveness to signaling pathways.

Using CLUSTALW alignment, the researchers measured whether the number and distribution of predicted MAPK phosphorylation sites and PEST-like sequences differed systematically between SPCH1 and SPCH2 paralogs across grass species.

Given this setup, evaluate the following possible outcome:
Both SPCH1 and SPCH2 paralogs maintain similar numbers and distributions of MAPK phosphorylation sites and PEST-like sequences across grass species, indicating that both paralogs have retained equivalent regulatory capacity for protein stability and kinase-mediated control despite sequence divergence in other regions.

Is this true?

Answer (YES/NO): NO